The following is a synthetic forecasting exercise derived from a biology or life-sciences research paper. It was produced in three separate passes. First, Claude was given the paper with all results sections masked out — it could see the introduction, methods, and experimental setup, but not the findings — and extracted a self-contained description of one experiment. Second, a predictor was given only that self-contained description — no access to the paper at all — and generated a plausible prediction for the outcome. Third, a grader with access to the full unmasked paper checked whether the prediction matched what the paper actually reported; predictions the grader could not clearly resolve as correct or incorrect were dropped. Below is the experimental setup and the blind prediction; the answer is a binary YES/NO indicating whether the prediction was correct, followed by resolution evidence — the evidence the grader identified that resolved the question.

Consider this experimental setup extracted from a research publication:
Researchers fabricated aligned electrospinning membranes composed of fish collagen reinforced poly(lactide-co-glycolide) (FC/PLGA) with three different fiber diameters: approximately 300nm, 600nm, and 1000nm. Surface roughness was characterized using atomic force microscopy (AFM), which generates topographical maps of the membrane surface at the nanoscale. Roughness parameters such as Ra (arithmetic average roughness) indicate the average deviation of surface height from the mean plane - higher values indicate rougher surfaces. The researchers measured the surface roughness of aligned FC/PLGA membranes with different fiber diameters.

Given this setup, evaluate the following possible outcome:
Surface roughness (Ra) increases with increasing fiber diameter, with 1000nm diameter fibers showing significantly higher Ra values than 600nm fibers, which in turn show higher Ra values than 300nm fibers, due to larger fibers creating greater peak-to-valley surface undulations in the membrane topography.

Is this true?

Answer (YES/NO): NO